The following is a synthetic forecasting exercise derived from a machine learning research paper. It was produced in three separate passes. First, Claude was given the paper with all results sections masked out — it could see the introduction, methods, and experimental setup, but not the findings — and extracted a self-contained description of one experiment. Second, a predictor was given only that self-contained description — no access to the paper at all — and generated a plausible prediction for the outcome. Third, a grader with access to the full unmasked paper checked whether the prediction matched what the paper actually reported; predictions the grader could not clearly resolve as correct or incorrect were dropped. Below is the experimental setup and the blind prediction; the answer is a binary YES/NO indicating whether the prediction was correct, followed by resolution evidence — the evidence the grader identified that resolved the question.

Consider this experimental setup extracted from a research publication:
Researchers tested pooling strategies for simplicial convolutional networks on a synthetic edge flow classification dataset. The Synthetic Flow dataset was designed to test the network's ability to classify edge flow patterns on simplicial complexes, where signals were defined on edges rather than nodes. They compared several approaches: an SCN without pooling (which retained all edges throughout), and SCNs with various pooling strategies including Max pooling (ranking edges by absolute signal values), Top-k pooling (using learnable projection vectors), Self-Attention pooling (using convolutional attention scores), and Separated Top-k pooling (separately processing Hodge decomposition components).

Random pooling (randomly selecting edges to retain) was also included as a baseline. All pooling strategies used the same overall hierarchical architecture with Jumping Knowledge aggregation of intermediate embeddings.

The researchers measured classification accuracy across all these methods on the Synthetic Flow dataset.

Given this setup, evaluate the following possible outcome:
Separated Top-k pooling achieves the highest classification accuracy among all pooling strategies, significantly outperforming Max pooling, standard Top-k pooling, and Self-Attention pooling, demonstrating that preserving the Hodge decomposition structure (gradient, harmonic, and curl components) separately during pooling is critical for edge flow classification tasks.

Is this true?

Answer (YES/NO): NO